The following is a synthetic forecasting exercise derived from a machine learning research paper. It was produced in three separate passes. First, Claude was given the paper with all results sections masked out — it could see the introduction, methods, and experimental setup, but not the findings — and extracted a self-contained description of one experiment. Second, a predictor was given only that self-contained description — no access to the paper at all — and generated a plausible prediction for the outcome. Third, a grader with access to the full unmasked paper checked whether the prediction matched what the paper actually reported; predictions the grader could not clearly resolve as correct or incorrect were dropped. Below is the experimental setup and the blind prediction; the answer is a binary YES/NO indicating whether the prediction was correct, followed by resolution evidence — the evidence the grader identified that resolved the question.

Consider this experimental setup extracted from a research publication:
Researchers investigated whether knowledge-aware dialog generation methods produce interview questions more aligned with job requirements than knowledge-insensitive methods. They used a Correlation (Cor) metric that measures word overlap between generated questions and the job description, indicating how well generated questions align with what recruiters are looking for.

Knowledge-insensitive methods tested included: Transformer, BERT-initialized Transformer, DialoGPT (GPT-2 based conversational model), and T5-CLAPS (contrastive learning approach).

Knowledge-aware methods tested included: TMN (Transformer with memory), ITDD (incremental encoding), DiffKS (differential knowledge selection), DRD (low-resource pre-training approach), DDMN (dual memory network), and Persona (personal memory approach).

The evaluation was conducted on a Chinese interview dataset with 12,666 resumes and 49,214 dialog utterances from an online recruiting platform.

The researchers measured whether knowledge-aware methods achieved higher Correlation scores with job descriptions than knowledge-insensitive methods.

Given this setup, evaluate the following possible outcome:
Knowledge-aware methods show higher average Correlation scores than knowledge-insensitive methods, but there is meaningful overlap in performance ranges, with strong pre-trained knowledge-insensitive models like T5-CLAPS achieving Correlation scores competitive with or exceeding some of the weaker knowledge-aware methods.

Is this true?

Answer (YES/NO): NO